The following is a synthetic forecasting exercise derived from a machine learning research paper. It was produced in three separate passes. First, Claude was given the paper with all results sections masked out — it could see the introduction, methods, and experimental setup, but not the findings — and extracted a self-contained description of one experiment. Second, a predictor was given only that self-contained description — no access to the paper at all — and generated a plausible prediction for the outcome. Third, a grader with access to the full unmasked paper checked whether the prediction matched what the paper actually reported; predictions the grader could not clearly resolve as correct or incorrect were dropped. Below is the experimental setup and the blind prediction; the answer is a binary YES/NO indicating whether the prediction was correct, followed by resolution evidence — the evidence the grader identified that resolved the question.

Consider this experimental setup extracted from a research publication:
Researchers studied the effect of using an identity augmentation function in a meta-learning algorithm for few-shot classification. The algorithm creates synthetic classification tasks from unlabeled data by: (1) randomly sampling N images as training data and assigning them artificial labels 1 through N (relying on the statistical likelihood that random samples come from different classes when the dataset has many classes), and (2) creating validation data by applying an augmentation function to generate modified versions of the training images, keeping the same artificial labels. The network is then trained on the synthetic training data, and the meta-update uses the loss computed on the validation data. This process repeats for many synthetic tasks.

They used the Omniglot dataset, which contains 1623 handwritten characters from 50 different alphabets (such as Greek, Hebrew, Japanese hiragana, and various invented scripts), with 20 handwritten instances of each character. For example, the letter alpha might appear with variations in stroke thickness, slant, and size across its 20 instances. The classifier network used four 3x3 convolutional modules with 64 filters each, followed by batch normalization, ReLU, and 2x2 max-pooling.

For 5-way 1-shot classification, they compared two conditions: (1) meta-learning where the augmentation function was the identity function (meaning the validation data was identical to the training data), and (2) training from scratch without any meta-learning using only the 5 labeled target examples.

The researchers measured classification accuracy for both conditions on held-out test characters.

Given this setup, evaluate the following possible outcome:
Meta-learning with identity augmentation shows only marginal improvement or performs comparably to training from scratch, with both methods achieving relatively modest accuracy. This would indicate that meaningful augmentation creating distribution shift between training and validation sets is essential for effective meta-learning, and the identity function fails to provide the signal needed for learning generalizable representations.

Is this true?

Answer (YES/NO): YES